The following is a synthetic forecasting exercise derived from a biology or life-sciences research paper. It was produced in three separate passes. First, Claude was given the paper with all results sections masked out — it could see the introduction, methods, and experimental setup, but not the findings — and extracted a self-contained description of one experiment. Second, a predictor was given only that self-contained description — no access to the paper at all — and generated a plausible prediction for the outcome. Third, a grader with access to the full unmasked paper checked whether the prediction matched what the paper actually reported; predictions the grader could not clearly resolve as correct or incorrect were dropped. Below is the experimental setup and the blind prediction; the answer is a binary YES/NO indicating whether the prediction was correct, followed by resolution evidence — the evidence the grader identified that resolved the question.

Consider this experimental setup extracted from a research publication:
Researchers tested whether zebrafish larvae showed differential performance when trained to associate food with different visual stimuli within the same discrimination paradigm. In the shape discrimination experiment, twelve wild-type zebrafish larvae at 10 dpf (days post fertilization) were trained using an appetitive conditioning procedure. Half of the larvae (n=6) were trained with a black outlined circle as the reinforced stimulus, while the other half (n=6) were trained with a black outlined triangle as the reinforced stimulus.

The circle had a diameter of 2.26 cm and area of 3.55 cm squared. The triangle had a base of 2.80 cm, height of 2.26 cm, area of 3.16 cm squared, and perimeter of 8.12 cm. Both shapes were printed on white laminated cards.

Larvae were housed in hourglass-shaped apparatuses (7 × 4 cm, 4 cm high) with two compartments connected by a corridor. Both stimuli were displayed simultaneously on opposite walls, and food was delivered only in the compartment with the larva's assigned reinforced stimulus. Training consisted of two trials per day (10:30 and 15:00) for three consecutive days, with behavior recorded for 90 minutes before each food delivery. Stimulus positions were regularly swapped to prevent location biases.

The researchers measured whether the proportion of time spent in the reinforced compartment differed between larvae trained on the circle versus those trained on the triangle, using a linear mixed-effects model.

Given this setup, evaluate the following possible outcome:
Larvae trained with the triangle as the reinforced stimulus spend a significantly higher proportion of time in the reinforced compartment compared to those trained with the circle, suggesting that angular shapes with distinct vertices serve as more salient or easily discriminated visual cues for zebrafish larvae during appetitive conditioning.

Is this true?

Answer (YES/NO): NO